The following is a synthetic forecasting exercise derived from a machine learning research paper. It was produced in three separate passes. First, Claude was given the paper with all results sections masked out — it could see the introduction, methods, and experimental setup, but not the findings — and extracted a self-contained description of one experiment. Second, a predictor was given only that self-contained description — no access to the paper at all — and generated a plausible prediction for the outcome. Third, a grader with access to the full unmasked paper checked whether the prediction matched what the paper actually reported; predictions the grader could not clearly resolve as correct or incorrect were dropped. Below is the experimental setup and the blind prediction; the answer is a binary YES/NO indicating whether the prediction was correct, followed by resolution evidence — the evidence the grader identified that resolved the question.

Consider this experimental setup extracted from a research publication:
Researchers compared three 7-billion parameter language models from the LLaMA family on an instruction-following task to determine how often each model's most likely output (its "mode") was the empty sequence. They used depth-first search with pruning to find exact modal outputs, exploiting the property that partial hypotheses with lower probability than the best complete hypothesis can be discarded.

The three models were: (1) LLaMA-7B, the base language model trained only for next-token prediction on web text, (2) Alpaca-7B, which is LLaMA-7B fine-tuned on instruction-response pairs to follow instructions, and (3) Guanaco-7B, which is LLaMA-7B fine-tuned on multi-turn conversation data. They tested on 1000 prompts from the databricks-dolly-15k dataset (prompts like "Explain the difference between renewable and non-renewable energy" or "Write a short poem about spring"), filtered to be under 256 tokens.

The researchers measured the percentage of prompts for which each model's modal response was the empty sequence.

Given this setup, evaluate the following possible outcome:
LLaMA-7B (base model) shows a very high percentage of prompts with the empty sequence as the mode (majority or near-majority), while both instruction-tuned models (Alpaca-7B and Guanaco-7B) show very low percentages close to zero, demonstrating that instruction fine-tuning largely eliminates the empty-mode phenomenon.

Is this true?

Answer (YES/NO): NO